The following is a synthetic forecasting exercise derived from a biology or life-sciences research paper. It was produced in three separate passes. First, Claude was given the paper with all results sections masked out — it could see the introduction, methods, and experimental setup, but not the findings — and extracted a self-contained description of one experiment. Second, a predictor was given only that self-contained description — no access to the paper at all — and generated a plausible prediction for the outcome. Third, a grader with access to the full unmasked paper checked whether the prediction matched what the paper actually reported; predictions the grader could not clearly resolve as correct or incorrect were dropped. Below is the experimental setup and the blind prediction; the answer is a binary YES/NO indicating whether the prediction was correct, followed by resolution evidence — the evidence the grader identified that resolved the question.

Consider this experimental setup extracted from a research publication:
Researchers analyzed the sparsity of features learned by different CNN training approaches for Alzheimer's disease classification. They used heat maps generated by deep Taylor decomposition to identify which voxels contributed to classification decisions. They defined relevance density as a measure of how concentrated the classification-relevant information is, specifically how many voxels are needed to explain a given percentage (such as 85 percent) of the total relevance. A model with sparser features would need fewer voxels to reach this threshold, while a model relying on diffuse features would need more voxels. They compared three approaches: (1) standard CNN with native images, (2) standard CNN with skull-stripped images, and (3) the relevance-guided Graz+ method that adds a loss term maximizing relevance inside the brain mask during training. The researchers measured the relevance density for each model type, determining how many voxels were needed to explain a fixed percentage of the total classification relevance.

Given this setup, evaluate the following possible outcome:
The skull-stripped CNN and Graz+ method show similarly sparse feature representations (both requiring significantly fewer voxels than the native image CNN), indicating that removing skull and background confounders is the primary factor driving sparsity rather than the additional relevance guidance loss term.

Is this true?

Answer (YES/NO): NO